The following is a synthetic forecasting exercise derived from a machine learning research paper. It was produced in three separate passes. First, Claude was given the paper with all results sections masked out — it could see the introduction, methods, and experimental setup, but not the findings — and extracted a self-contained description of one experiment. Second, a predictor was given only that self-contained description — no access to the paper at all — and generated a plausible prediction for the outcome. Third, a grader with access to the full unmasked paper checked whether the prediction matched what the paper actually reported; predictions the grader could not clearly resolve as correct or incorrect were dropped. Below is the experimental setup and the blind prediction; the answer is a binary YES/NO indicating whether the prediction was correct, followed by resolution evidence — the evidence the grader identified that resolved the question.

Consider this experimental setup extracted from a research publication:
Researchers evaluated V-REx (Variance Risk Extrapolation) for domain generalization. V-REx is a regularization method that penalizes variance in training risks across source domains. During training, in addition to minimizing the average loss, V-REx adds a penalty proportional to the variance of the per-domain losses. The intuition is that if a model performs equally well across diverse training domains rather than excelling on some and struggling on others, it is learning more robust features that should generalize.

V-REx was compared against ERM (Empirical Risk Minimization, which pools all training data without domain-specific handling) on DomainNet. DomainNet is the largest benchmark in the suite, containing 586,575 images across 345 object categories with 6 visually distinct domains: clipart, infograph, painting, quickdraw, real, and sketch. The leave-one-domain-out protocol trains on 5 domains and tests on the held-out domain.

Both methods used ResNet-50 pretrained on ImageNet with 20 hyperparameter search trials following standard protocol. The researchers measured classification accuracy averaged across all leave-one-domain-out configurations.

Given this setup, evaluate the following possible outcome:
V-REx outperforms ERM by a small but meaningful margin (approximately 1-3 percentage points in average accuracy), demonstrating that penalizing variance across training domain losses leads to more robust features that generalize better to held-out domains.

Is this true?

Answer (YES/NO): NO